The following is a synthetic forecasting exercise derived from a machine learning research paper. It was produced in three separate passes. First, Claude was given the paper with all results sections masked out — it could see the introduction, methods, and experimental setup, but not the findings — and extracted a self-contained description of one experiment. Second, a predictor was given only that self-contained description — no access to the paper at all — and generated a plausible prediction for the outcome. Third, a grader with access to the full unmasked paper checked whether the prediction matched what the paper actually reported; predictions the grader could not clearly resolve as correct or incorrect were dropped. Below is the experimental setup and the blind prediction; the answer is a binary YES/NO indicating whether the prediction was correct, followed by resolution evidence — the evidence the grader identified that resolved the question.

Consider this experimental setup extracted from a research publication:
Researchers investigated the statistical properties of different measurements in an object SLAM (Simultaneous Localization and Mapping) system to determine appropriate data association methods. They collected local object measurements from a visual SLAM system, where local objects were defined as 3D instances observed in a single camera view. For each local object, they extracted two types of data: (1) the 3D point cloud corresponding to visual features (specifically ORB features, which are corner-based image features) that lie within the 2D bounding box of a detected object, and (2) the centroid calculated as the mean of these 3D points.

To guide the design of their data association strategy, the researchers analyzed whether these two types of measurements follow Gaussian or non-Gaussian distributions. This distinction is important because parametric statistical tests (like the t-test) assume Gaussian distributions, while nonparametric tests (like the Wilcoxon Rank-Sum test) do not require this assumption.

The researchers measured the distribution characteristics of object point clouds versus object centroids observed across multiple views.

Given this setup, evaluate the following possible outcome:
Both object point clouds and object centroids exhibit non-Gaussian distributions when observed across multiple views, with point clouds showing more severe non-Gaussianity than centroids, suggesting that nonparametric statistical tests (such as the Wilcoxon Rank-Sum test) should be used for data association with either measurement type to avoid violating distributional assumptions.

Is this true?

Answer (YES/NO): NO